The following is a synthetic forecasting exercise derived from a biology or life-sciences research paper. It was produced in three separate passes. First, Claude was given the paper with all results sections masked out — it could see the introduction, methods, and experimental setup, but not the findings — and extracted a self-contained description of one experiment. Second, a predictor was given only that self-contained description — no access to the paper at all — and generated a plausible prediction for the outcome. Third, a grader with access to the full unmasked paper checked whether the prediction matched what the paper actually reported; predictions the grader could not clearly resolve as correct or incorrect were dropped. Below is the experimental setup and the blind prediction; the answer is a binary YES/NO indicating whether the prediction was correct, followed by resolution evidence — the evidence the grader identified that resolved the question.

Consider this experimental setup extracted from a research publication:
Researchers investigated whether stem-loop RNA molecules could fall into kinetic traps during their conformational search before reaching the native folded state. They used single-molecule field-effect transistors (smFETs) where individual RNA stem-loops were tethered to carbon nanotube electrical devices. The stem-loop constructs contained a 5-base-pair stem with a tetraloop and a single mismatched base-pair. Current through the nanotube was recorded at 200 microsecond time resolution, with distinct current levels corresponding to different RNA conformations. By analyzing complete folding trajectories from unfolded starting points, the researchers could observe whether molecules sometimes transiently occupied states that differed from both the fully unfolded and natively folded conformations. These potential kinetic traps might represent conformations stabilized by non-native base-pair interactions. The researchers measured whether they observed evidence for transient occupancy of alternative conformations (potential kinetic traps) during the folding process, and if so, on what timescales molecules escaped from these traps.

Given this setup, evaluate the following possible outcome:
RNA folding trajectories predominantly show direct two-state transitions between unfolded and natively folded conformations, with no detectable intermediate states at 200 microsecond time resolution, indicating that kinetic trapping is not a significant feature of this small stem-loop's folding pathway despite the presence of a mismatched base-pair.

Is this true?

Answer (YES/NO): NO